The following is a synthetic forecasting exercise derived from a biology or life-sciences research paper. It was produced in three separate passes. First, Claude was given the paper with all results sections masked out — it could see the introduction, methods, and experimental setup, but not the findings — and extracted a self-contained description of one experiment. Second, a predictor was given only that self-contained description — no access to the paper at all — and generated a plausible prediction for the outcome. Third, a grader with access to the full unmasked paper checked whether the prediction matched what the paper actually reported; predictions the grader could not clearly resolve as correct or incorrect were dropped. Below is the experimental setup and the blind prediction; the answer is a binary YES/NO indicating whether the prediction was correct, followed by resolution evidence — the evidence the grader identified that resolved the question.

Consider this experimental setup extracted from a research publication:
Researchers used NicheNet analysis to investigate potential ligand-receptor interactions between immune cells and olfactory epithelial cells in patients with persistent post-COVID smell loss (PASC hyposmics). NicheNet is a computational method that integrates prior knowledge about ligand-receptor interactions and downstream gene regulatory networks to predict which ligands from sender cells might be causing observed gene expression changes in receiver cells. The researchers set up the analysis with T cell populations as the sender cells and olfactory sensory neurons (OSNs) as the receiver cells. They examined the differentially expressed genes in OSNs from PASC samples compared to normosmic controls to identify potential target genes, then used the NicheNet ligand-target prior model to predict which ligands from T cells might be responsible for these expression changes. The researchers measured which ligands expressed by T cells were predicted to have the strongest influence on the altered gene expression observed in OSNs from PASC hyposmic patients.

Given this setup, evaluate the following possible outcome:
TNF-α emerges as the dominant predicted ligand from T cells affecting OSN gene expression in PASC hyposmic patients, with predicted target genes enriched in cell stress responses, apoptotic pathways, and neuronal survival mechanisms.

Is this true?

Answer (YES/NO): NO